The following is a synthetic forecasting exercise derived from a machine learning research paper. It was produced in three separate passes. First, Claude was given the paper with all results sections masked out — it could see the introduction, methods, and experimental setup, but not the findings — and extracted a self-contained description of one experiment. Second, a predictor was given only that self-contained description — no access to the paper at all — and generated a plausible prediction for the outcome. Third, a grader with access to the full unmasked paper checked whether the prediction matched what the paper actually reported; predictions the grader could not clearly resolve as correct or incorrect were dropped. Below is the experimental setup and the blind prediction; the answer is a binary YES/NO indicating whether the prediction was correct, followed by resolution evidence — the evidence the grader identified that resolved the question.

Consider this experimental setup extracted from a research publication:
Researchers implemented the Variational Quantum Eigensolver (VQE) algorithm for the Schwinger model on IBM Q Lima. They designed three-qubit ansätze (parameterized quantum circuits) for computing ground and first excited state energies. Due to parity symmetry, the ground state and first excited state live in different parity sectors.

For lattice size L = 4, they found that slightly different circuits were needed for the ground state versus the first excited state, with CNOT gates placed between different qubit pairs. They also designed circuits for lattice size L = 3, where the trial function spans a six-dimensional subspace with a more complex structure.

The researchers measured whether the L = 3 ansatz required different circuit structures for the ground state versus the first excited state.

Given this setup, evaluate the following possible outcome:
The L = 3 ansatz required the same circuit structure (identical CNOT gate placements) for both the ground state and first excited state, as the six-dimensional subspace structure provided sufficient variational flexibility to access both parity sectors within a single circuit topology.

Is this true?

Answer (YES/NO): YES